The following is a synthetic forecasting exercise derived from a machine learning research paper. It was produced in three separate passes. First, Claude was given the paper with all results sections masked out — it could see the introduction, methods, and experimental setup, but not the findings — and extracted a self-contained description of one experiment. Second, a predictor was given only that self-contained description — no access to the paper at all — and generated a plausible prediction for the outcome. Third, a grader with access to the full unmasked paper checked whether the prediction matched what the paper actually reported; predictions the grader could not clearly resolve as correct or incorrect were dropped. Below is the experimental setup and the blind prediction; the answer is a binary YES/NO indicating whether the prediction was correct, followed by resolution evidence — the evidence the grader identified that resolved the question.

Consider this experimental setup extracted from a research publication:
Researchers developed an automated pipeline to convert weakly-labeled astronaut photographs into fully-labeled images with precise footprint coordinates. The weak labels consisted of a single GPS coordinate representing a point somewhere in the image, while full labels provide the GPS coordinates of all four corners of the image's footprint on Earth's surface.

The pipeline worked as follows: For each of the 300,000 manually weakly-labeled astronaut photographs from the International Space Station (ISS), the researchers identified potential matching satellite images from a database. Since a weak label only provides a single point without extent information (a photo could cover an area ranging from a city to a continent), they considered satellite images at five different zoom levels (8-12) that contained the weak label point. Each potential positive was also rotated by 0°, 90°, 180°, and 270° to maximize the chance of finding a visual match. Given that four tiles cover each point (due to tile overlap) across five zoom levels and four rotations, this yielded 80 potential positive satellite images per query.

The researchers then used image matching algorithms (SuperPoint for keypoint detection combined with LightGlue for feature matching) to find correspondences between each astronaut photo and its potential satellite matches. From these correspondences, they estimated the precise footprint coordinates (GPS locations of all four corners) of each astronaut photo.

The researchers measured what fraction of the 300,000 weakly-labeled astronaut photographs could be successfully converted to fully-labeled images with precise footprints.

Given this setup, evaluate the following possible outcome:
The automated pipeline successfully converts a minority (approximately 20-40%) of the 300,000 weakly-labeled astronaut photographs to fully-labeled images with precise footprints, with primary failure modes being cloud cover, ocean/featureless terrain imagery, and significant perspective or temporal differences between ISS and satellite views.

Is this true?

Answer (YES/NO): NO